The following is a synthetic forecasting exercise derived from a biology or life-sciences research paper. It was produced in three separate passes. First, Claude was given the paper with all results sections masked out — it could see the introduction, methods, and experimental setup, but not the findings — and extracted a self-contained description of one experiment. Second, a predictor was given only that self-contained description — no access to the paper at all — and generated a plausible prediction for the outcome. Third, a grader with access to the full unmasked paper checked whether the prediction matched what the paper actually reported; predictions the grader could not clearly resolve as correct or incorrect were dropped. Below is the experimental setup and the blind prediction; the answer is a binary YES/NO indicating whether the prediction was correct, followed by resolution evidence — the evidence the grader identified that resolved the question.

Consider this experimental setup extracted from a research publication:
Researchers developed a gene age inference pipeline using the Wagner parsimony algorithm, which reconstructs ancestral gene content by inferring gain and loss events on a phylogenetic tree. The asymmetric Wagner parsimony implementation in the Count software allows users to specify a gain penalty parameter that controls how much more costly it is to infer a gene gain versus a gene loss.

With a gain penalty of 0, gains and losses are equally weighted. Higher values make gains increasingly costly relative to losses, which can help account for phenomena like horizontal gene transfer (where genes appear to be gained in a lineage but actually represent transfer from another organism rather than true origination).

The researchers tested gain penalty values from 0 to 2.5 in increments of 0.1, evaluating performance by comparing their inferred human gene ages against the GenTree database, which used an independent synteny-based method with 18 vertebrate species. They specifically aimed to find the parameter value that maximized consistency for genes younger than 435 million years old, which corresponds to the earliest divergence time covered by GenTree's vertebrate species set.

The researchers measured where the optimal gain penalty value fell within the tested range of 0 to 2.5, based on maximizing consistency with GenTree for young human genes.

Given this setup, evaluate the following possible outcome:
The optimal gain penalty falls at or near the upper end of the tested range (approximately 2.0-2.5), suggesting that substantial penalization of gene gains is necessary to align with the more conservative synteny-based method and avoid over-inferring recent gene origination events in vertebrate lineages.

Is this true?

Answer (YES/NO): NO